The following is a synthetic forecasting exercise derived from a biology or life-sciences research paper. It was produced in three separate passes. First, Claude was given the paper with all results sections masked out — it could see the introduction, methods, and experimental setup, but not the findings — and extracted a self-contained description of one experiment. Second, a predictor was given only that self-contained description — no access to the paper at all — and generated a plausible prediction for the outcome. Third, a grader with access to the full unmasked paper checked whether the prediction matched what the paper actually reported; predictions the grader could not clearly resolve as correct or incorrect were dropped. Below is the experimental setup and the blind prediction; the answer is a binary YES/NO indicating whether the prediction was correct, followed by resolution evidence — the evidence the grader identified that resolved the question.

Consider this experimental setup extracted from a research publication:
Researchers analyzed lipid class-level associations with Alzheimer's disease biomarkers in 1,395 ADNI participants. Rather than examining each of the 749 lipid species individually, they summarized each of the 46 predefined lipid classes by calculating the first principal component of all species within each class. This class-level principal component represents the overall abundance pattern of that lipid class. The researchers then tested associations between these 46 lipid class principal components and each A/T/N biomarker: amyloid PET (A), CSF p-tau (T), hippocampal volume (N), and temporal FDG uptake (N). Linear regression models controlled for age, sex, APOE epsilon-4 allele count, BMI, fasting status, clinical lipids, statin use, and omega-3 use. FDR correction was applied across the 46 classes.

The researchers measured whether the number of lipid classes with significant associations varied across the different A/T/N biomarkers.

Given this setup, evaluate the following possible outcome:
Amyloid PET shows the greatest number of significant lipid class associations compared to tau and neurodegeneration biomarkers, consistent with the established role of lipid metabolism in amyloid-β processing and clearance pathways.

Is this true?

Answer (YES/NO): NO